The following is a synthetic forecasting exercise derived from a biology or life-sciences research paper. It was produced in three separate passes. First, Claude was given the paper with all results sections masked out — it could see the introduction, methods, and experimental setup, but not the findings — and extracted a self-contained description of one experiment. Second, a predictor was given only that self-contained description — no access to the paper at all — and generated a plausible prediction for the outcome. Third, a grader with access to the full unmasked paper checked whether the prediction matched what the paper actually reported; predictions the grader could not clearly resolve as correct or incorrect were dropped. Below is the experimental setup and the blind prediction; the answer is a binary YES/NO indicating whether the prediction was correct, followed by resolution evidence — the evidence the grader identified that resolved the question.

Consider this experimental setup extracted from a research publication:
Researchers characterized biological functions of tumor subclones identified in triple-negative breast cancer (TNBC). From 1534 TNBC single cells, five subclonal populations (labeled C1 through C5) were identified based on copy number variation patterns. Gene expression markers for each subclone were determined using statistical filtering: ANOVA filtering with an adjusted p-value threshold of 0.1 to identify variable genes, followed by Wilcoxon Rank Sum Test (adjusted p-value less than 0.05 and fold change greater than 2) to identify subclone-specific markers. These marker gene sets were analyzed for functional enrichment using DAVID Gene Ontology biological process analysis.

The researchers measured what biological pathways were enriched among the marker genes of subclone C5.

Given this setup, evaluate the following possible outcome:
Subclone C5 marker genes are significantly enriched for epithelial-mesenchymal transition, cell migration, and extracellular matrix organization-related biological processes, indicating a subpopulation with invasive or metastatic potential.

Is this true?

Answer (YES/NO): NO